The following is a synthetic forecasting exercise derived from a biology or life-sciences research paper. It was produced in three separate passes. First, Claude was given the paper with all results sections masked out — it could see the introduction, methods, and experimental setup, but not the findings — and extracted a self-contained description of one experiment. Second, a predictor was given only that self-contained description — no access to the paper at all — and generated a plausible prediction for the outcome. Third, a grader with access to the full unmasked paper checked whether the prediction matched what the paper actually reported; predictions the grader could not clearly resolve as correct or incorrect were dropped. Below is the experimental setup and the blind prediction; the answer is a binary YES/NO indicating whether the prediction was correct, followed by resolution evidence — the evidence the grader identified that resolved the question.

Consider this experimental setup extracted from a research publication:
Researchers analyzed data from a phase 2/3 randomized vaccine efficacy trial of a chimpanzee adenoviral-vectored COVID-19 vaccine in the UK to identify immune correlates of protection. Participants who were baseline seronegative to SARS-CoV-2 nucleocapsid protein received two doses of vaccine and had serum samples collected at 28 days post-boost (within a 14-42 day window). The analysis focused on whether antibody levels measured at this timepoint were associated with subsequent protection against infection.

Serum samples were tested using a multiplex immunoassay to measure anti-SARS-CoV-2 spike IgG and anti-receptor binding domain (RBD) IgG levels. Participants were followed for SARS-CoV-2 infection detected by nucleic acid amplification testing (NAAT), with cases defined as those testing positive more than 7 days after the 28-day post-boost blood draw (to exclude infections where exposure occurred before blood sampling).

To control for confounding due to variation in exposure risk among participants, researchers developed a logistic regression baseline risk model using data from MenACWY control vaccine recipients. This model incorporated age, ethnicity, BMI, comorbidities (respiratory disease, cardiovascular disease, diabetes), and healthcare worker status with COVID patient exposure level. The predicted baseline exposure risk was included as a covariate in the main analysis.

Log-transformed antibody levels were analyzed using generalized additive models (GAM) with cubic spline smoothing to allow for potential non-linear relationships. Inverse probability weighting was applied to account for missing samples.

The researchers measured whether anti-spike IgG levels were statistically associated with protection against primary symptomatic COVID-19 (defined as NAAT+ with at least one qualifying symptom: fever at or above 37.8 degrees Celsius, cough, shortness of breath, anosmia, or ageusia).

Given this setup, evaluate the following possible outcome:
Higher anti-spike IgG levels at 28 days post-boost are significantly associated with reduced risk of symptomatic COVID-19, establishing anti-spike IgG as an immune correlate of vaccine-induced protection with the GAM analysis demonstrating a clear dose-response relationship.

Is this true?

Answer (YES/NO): YES